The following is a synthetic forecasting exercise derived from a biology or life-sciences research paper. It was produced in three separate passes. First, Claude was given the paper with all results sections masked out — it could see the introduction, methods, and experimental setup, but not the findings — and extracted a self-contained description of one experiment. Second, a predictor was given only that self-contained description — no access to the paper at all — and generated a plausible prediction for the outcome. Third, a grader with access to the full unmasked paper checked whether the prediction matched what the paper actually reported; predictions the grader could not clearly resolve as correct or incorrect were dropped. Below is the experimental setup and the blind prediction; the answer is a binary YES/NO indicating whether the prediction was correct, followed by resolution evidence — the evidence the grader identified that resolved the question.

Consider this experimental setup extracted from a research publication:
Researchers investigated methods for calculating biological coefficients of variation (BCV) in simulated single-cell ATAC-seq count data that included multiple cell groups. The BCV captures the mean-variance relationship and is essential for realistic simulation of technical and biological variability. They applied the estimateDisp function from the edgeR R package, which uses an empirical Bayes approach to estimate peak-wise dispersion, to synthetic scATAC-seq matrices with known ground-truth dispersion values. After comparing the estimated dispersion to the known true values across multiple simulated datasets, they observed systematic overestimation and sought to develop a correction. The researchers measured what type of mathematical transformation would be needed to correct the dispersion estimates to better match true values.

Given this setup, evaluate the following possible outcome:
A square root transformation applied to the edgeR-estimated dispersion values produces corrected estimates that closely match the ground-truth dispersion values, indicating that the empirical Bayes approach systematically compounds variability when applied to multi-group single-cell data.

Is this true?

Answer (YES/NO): NO